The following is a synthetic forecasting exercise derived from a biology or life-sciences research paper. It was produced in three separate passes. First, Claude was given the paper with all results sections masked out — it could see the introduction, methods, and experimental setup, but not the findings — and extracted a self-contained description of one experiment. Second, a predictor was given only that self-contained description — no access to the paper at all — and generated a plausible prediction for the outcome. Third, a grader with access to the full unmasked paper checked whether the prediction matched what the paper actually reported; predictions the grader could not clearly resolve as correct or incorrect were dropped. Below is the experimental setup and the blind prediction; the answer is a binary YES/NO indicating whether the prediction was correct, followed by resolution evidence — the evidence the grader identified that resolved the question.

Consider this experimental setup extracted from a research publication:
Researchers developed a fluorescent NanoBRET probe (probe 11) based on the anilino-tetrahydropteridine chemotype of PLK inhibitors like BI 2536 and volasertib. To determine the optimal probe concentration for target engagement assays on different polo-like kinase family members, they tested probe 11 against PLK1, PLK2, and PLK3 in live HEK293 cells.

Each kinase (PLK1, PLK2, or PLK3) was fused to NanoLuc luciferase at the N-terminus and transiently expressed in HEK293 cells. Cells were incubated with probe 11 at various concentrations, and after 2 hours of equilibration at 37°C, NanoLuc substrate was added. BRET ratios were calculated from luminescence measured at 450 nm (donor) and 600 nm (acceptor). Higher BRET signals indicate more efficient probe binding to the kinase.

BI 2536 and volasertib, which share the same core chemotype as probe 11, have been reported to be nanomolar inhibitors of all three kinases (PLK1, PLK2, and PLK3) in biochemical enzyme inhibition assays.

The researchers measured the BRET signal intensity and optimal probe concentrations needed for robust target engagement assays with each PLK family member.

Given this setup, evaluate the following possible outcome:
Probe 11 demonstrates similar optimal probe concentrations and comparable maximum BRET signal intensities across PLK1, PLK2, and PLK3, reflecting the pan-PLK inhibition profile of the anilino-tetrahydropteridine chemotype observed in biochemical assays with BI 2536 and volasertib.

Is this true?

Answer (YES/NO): NO